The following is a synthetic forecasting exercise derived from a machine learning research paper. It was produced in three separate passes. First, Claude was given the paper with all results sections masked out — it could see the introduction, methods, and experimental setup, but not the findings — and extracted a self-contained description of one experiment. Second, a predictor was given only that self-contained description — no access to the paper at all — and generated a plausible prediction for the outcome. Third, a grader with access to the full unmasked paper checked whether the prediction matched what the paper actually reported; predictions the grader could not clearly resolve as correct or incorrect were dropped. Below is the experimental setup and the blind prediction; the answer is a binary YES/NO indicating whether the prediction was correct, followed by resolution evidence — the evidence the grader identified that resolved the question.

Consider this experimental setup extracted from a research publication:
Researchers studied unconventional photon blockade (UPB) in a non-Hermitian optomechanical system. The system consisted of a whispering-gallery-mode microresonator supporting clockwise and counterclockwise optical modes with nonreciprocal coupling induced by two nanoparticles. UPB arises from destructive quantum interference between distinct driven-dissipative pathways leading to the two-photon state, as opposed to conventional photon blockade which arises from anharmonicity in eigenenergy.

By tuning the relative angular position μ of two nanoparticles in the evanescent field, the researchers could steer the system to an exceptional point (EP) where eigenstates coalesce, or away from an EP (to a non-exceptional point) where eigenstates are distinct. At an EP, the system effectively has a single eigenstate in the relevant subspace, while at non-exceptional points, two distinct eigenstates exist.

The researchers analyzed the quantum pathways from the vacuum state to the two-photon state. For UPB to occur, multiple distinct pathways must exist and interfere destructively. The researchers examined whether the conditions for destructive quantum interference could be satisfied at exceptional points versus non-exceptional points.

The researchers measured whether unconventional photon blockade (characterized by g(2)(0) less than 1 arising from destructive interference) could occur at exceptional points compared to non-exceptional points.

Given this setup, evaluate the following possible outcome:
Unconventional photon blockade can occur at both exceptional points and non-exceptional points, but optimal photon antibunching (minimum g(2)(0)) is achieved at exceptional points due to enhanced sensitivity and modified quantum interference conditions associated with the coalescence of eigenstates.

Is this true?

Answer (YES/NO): NO